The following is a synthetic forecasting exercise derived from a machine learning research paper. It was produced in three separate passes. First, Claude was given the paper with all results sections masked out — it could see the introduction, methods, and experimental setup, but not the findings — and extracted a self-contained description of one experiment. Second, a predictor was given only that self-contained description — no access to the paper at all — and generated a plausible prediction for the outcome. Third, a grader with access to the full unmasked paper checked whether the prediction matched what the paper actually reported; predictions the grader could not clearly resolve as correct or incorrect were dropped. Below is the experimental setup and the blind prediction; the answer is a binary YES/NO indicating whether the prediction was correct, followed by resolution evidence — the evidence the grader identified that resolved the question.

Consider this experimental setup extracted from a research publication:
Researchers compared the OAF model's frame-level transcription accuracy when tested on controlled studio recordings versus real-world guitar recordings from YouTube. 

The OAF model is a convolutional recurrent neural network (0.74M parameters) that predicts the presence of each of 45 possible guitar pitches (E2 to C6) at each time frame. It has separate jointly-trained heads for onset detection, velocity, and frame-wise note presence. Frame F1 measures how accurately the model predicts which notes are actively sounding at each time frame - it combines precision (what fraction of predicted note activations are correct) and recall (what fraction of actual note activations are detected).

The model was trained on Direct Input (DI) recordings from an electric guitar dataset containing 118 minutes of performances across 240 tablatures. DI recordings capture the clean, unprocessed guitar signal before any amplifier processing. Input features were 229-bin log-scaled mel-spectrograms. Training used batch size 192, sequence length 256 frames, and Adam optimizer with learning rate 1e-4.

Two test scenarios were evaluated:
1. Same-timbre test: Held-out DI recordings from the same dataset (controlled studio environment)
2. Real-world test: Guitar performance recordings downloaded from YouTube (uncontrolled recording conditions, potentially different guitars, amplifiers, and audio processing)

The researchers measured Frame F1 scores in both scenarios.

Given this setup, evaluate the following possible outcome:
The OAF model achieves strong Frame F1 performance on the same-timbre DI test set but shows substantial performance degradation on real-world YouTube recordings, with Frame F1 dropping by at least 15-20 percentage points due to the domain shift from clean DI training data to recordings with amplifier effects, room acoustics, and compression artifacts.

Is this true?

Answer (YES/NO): NO